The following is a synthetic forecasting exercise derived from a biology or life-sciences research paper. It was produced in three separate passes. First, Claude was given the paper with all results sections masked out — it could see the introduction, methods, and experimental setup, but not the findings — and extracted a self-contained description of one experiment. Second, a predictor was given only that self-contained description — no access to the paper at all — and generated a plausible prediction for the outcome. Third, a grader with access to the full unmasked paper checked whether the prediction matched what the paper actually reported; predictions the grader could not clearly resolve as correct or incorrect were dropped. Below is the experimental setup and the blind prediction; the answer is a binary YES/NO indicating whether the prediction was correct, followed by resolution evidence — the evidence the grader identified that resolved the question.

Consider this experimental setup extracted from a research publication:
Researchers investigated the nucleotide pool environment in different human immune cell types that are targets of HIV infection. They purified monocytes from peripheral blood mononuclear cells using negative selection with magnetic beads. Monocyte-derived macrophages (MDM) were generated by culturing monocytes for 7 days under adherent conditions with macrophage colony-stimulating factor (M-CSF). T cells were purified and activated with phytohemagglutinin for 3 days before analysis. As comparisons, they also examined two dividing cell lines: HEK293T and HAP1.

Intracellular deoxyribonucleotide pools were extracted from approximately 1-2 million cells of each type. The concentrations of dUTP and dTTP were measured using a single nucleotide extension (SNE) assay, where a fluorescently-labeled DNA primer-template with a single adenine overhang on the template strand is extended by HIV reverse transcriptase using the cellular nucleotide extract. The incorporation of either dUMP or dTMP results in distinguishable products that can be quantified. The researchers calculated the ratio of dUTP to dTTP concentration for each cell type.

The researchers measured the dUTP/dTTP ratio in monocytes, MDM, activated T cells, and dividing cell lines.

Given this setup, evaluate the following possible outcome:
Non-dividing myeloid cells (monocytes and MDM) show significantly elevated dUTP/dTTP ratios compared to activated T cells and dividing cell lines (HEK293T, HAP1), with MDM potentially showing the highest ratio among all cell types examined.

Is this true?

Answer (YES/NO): NO